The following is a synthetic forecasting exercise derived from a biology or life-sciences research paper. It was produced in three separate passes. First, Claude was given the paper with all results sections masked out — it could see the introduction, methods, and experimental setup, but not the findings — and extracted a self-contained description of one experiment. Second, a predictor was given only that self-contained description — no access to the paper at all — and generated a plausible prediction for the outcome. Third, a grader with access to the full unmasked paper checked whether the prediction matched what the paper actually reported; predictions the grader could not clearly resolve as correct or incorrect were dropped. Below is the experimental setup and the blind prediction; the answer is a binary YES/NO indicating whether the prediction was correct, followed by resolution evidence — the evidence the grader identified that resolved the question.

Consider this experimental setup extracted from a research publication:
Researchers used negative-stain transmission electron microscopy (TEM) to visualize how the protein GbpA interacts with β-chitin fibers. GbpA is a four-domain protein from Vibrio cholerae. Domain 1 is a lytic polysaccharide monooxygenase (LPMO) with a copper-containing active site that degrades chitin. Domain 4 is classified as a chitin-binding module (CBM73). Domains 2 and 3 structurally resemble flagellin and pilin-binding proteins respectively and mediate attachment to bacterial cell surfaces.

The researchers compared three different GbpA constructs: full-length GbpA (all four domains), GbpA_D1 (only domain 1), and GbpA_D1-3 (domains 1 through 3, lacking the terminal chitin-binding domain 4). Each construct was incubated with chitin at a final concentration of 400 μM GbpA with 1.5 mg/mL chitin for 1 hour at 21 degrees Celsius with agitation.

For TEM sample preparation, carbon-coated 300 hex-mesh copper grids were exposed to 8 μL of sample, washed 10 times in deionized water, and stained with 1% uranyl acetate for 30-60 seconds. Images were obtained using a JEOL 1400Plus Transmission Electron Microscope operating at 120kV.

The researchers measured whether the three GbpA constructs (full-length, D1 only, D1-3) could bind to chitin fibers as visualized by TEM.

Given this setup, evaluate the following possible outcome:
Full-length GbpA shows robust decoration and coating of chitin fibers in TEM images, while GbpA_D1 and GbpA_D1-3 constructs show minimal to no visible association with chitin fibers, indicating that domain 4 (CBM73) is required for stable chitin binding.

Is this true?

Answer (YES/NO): NO